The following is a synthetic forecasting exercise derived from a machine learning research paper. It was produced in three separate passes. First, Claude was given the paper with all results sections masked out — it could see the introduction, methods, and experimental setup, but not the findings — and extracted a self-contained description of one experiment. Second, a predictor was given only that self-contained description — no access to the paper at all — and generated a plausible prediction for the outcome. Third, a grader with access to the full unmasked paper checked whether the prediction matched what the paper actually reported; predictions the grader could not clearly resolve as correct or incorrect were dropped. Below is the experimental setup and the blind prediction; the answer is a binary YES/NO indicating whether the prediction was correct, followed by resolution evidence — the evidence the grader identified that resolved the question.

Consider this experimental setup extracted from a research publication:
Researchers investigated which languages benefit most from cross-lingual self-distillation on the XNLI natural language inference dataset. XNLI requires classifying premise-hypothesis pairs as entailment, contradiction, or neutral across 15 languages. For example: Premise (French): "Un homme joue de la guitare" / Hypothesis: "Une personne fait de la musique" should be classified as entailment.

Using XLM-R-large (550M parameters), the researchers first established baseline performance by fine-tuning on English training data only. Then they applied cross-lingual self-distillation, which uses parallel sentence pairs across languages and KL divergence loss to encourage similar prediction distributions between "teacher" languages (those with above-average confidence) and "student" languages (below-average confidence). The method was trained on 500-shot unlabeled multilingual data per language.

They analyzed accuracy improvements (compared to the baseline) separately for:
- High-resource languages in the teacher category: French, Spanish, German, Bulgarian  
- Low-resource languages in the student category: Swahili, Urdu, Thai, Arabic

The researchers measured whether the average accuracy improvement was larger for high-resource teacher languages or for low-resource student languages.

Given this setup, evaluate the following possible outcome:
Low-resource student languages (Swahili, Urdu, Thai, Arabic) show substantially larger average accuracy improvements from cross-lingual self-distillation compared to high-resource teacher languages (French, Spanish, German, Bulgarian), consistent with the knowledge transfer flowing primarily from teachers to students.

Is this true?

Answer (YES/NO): YES